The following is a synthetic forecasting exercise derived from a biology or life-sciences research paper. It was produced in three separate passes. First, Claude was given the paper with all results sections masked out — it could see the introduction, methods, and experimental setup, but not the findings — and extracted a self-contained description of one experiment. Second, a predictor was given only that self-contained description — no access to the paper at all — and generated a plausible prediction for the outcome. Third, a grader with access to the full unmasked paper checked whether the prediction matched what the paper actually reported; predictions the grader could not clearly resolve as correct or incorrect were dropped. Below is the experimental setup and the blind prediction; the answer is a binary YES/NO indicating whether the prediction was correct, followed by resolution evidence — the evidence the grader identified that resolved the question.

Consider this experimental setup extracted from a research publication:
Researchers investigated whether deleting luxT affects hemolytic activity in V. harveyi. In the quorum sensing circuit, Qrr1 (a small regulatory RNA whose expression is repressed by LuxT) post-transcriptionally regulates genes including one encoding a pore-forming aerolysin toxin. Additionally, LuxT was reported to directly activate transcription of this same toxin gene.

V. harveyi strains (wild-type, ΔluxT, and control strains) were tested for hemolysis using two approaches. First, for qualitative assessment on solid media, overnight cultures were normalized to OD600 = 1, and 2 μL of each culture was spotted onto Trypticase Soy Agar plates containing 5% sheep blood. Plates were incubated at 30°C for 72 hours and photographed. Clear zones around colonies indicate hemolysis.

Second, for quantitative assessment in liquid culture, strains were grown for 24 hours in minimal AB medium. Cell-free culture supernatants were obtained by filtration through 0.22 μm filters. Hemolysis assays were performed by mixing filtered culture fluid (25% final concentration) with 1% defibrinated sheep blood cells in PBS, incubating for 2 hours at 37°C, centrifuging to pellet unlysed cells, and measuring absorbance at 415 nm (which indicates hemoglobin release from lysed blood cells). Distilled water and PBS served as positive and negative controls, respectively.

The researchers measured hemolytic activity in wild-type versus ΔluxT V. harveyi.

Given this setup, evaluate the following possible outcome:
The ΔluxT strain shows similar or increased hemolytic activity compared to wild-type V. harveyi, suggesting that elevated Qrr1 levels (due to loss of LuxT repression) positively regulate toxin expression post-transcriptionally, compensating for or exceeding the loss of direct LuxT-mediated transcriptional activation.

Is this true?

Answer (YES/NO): NO